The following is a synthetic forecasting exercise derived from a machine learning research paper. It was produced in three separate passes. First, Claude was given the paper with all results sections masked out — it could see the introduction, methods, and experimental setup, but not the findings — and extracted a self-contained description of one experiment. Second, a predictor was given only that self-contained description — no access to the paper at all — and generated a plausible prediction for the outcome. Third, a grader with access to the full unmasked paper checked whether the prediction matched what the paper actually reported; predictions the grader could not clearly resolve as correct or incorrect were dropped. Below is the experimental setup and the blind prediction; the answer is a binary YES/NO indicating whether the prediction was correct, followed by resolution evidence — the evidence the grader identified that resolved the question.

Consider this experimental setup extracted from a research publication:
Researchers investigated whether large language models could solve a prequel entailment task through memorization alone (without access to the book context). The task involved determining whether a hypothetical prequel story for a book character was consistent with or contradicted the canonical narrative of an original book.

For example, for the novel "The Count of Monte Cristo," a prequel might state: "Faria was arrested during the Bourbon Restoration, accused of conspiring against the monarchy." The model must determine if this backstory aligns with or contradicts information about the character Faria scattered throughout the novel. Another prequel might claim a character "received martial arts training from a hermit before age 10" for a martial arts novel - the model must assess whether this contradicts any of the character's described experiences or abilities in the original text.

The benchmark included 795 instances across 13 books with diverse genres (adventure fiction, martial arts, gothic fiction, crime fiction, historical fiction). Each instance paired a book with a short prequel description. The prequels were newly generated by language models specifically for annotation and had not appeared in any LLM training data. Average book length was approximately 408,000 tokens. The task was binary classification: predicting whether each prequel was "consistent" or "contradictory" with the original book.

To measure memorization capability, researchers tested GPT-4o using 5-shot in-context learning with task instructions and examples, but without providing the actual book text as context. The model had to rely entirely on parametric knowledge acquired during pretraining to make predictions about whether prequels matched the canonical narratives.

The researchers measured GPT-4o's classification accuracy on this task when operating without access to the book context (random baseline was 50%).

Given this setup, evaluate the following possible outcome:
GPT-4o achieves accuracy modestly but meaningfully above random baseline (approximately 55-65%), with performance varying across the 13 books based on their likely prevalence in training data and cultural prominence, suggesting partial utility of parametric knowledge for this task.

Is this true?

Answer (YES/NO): YES